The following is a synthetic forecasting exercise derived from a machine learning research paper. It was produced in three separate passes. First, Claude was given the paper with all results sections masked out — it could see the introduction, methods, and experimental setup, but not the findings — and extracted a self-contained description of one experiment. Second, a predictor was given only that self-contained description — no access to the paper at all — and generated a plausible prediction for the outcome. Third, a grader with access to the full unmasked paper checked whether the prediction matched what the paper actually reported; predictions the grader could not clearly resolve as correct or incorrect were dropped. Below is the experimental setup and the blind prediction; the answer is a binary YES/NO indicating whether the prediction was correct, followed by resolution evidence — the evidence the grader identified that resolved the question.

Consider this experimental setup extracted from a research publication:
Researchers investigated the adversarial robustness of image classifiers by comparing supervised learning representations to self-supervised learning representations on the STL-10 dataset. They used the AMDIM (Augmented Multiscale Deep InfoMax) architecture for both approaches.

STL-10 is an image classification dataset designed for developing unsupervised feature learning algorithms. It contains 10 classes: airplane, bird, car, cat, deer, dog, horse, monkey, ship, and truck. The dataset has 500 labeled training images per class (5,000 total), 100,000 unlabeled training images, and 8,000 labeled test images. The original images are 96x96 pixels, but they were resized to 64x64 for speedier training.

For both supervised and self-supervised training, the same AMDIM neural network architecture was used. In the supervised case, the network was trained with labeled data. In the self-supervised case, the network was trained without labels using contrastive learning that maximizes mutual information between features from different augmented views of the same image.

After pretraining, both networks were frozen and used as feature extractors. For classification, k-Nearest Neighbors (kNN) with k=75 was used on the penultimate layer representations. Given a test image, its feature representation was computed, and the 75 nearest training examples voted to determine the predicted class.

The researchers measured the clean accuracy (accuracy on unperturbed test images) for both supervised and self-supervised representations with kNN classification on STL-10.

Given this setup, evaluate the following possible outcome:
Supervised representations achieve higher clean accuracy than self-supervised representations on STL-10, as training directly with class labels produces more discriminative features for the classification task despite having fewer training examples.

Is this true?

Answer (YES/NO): NO